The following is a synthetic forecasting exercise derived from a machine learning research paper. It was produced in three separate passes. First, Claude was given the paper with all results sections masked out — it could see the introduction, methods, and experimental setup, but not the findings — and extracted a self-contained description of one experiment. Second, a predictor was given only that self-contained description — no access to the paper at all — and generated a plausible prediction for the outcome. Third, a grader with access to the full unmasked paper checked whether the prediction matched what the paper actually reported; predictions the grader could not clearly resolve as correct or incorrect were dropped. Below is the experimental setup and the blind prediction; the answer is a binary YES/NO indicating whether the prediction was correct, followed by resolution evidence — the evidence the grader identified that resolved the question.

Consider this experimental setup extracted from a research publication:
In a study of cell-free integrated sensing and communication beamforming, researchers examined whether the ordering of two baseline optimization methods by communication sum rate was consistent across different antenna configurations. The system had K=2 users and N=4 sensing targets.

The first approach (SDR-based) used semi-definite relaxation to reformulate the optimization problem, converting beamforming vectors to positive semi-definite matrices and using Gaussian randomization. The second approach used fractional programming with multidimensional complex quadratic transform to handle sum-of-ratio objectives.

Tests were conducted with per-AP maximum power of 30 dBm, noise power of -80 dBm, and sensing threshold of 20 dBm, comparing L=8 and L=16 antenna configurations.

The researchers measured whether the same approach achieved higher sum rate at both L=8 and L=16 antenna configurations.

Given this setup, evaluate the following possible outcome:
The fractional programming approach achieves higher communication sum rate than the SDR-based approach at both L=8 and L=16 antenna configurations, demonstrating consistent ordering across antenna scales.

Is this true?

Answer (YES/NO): YES